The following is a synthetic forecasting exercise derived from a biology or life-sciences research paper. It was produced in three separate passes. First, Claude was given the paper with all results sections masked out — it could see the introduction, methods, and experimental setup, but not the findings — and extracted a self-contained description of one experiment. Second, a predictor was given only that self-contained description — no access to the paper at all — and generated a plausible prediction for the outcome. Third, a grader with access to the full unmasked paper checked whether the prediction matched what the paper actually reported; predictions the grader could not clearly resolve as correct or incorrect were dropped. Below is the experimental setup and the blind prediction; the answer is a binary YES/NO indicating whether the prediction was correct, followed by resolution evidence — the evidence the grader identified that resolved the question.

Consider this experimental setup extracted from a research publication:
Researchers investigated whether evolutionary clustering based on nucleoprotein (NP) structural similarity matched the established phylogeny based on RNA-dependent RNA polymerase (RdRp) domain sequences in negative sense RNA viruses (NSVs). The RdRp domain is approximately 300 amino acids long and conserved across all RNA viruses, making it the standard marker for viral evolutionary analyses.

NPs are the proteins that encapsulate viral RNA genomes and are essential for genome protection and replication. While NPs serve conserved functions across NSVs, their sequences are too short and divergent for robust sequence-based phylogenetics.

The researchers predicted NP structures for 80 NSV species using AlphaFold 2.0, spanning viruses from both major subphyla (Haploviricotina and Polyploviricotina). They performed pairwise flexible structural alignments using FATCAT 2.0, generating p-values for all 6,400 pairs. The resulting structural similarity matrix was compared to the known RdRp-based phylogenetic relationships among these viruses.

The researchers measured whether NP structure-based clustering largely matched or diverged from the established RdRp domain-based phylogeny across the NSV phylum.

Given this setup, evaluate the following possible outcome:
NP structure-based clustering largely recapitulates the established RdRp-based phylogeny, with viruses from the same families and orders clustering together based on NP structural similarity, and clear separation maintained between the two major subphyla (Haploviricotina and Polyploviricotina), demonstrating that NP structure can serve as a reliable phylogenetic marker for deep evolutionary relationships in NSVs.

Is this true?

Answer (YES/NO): NO